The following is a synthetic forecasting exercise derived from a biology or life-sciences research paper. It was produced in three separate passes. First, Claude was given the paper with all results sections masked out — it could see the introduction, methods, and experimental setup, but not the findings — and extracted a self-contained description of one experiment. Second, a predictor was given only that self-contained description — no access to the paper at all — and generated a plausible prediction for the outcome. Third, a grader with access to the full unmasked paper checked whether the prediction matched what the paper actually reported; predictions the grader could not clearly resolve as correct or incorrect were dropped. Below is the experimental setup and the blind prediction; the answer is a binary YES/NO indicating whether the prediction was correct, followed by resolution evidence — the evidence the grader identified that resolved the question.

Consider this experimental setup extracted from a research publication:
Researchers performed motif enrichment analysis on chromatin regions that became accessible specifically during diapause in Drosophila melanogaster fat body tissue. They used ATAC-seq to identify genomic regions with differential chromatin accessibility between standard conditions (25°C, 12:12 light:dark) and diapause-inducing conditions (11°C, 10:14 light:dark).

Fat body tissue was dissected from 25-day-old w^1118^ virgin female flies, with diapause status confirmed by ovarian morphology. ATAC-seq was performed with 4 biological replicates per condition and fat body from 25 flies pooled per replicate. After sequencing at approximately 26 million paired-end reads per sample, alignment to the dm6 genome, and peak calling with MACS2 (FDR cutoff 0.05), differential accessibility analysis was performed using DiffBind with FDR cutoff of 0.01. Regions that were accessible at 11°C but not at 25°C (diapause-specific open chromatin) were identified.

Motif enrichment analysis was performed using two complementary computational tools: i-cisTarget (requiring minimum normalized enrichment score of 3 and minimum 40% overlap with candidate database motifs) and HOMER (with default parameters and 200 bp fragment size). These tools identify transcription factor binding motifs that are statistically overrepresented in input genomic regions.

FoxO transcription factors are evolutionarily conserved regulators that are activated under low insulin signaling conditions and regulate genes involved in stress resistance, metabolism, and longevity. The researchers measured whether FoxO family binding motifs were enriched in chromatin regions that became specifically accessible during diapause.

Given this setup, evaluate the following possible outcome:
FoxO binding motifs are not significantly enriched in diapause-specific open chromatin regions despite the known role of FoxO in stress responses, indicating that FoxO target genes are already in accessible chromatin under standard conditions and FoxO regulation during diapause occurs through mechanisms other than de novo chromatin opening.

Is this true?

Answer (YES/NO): YES